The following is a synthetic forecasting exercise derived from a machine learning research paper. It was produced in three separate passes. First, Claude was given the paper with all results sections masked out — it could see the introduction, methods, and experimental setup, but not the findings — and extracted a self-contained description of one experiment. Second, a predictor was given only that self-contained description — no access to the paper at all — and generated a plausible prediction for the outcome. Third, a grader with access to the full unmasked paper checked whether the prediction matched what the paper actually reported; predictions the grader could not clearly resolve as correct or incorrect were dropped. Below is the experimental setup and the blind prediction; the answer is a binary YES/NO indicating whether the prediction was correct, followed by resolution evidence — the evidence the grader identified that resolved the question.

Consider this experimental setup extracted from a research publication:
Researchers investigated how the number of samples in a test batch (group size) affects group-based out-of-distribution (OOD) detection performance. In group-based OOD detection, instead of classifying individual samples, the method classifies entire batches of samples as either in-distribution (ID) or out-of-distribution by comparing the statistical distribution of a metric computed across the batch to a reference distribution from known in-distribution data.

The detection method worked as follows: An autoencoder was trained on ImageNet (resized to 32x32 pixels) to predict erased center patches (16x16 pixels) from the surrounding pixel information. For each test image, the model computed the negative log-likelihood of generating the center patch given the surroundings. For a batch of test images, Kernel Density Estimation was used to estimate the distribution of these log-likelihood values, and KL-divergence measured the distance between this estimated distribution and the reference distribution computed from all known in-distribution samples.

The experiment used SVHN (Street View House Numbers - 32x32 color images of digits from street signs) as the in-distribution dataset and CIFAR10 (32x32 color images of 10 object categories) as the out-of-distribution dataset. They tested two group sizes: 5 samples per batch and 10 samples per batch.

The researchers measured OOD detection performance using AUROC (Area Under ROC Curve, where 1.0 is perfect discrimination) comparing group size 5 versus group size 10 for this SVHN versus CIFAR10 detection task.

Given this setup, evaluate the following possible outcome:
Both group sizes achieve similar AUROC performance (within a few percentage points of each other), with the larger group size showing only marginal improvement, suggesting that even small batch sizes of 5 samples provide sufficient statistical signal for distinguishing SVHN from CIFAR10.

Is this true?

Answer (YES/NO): YES